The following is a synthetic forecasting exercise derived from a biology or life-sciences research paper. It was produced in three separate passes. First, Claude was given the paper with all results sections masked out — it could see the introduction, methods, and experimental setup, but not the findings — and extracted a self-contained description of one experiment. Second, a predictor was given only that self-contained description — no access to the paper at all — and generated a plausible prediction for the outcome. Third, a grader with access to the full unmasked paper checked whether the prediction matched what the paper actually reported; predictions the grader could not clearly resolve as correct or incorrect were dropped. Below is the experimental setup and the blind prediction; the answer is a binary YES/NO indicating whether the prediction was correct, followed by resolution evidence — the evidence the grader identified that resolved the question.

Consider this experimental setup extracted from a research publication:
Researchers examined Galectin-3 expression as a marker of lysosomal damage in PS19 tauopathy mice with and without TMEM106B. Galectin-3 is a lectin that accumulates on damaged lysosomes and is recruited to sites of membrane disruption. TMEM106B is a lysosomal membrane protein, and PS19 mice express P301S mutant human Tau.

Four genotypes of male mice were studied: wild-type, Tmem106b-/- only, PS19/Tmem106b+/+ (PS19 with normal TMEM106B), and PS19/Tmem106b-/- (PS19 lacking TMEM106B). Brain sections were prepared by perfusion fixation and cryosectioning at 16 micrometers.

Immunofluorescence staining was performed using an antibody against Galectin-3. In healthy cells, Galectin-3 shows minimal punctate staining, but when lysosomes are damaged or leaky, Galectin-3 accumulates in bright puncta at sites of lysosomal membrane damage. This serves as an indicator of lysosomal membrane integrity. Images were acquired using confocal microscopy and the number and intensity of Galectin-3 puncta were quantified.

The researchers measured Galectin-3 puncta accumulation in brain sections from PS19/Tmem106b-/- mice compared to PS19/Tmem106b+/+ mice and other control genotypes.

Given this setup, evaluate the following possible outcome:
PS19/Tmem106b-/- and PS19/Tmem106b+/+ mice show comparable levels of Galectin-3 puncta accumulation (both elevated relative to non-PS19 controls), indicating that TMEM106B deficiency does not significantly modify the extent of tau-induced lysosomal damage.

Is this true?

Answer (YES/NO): NO